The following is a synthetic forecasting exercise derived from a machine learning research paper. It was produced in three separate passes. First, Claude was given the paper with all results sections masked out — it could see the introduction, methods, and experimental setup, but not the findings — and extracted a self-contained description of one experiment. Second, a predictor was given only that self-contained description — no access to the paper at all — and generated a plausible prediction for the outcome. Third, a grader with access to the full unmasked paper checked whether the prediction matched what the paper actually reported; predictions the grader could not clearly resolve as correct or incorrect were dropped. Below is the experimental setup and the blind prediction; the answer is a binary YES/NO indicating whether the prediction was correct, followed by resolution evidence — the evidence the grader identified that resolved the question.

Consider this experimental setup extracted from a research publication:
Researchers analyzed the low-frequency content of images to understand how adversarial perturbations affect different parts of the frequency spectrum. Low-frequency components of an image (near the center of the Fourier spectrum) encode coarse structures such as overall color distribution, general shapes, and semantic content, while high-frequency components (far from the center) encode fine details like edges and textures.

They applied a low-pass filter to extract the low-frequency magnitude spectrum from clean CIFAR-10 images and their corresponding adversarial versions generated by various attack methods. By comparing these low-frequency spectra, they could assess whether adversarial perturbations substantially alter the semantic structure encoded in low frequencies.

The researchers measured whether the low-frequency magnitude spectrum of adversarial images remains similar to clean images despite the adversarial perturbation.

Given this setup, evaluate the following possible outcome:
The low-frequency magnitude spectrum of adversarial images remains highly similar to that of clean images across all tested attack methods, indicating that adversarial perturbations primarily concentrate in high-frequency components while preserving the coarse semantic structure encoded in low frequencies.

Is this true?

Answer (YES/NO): YES